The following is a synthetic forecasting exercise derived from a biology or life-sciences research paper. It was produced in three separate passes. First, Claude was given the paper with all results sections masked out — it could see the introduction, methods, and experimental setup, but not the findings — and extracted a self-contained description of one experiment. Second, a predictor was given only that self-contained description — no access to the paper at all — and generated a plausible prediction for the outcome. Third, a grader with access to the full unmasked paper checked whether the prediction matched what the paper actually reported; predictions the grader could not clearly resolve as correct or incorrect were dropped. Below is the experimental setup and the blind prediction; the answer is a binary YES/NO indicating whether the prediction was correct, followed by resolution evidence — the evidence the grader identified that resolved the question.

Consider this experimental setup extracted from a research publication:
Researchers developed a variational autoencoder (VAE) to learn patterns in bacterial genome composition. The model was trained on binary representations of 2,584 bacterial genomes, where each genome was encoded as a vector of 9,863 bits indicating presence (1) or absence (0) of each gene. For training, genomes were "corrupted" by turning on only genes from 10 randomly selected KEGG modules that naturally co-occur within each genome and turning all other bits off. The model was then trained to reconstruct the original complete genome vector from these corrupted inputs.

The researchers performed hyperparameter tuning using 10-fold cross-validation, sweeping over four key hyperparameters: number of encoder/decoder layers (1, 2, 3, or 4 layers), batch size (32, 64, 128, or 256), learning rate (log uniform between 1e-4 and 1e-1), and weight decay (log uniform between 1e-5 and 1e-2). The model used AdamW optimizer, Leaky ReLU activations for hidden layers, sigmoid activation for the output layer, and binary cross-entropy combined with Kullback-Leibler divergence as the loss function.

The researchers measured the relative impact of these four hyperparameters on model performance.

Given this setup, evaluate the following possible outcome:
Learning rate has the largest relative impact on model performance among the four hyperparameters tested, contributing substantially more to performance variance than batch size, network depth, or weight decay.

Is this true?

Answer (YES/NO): NO